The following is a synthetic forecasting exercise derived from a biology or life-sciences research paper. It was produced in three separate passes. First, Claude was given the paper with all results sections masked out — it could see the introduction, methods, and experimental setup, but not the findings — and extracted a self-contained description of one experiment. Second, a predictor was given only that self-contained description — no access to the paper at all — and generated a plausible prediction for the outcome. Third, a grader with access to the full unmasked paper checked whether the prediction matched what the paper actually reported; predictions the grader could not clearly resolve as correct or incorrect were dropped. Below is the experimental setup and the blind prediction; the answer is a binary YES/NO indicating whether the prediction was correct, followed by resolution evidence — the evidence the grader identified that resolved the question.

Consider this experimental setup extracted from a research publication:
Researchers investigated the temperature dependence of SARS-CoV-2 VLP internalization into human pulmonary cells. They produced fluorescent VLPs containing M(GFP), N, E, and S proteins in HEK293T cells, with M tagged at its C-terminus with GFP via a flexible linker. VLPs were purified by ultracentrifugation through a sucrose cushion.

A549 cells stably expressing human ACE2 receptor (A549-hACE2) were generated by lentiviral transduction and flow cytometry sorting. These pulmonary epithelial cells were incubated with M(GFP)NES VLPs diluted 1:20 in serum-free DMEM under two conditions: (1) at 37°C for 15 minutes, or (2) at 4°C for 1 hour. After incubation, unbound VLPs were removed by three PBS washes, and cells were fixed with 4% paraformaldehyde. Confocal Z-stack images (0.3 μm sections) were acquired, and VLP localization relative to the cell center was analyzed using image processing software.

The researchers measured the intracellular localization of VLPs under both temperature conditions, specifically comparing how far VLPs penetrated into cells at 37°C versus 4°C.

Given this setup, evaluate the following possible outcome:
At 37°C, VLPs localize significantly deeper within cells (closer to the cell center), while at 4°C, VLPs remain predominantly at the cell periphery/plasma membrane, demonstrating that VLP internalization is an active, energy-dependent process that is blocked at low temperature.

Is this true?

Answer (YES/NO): YES